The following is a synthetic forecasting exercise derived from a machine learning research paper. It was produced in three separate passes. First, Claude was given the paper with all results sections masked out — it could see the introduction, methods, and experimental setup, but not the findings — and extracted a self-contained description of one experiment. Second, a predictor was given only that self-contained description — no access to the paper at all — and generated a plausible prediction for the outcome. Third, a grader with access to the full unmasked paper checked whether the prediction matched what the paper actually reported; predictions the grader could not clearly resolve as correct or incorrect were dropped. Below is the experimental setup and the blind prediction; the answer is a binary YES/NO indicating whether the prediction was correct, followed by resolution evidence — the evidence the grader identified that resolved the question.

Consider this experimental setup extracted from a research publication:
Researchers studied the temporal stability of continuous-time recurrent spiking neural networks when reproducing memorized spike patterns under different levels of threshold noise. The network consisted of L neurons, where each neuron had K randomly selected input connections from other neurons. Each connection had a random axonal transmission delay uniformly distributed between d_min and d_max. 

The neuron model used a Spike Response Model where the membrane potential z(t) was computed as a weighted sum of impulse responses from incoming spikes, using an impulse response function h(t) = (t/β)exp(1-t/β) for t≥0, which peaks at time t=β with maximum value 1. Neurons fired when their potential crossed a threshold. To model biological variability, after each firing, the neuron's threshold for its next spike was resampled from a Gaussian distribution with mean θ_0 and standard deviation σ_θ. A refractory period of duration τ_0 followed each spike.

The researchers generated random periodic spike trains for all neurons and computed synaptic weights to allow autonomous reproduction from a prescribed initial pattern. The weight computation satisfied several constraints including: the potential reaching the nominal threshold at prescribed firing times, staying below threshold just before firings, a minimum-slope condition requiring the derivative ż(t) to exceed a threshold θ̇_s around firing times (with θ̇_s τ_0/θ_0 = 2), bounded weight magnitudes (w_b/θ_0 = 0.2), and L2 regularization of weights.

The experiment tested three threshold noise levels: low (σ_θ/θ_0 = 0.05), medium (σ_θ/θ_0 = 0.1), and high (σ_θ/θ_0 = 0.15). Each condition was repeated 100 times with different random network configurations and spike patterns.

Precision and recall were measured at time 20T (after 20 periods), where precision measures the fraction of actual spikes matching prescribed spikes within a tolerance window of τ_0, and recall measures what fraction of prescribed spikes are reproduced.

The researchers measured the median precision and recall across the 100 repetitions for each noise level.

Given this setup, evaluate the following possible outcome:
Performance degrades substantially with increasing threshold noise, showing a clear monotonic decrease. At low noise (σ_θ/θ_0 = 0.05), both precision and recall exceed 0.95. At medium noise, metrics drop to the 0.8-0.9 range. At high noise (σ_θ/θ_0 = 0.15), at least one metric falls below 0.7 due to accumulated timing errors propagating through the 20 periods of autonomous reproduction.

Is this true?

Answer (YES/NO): NO